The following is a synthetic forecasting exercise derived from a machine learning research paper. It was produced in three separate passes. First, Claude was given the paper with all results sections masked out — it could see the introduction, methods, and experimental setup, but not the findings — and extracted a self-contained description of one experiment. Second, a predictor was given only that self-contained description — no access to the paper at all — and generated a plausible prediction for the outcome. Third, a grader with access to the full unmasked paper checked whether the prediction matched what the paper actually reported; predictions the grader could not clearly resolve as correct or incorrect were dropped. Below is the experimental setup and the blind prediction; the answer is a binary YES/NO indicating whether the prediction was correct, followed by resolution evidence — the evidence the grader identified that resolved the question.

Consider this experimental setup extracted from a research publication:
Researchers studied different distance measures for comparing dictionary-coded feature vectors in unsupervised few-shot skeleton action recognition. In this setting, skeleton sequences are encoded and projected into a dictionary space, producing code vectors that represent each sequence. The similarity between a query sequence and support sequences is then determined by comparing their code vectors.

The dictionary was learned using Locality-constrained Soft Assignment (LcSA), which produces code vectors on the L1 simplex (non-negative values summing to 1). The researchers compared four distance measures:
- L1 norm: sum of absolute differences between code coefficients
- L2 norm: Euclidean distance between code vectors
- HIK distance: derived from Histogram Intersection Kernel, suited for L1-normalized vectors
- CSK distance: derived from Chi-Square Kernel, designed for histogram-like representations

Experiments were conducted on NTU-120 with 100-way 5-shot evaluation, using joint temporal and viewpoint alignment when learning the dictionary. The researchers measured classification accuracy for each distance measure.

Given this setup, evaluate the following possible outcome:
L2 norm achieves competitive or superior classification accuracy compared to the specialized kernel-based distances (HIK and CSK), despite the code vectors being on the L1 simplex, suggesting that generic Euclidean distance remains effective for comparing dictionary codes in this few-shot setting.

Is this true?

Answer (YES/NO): YES